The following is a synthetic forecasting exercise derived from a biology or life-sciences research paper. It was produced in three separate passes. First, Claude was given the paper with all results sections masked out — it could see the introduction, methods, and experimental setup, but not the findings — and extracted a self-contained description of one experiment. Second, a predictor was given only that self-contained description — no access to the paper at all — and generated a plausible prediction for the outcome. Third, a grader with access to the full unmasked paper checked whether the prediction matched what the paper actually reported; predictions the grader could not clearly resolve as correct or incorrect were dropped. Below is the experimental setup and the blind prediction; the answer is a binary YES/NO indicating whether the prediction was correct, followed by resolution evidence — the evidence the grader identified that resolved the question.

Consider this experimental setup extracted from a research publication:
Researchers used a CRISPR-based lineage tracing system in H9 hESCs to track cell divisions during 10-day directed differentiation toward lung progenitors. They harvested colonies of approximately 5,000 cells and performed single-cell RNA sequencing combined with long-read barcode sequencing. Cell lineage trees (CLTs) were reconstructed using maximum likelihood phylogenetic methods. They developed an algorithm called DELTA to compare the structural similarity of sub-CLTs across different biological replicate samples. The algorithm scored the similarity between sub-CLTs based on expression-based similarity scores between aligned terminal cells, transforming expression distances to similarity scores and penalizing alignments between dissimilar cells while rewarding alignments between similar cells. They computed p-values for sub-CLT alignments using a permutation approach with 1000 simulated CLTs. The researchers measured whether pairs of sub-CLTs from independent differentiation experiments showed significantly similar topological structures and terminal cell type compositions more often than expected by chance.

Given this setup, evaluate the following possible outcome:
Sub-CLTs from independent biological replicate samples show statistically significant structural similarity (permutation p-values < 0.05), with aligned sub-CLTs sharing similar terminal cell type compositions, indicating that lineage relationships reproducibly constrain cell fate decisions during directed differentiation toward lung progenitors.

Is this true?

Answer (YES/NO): YES